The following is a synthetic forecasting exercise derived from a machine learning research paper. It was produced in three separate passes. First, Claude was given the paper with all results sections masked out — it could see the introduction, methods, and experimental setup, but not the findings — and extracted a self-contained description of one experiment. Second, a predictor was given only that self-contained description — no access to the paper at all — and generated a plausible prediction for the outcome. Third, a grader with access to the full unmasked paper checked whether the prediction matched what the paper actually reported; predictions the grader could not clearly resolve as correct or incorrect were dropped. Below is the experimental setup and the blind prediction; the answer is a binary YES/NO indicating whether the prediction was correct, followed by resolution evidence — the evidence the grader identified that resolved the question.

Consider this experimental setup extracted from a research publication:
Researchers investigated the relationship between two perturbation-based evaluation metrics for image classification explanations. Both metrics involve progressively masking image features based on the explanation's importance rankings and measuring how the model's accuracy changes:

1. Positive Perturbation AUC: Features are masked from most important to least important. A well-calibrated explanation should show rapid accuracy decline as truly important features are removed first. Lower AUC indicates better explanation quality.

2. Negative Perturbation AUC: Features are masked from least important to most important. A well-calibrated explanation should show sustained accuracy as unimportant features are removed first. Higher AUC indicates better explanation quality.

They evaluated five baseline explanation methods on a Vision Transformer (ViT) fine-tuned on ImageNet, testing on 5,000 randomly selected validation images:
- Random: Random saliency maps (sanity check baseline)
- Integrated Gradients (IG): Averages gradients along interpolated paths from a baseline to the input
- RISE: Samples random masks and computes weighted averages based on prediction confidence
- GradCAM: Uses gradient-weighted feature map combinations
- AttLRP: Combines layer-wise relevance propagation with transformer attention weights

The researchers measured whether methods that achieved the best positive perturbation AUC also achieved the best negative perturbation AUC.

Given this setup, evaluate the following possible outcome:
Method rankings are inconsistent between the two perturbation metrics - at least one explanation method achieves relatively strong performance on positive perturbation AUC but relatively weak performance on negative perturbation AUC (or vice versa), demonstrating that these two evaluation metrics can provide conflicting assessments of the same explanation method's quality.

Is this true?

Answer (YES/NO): YES